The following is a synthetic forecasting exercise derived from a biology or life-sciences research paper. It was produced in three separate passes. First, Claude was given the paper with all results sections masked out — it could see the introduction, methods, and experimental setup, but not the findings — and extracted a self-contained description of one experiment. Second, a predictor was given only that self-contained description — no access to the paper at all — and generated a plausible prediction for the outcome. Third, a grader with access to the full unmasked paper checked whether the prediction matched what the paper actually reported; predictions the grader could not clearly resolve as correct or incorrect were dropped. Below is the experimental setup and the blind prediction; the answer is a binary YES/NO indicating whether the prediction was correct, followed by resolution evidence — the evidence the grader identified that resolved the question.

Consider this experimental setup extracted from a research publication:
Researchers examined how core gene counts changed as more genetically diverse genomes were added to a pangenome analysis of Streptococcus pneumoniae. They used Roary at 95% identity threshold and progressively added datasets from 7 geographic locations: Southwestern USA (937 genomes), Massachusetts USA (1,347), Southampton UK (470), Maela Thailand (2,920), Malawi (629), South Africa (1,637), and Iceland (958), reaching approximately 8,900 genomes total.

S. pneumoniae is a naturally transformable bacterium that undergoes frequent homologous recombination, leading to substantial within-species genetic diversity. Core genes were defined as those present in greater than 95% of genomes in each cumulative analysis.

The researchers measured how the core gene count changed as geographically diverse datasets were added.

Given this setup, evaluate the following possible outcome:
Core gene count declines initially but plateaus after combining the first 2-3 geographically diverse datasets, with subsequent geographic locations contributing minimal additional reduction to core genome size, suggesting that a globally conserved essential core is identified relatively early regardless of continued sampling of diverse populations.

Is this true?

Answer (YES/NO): NO